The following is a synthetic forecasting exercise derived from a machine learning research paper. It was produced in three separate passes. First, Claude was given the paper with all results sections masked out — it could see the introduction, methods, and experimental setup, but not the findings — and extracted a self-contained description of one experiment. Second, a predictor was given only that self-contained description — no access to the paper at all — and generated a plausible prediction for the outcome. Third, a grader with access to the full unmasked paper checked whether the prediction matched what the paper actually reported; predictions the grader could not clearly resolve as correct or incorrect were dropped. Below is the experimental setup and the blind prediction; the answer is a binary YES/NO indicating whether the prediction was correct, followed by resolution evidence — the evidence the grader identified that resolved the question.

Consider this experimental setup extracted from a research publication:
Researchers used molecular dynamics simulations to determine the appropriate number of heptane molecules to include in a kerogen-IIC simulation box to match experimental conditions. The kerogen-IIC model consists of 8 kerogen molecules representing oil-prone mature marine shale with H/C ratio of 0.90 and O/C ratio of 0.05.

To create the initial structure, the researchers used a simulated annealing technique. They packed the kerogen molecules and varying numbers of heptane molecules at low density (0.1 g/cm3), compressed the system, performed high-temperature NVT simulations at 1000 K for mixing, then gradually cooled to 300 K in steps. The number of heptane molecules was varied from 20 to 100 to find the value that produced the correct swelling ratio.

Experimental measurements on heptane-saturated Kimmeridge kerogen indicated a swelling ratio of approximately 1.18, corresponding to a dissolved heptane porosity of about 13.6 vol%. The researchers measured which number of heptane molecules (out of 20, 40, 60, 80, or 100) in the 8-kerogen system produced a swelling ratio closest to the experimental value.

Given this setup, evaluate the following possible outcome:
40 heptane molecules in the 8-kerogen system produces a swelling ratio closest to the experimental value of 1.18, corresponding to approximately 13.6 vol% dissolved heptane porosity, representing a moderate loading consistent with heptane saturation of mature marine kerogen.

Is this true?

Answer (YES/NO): YES